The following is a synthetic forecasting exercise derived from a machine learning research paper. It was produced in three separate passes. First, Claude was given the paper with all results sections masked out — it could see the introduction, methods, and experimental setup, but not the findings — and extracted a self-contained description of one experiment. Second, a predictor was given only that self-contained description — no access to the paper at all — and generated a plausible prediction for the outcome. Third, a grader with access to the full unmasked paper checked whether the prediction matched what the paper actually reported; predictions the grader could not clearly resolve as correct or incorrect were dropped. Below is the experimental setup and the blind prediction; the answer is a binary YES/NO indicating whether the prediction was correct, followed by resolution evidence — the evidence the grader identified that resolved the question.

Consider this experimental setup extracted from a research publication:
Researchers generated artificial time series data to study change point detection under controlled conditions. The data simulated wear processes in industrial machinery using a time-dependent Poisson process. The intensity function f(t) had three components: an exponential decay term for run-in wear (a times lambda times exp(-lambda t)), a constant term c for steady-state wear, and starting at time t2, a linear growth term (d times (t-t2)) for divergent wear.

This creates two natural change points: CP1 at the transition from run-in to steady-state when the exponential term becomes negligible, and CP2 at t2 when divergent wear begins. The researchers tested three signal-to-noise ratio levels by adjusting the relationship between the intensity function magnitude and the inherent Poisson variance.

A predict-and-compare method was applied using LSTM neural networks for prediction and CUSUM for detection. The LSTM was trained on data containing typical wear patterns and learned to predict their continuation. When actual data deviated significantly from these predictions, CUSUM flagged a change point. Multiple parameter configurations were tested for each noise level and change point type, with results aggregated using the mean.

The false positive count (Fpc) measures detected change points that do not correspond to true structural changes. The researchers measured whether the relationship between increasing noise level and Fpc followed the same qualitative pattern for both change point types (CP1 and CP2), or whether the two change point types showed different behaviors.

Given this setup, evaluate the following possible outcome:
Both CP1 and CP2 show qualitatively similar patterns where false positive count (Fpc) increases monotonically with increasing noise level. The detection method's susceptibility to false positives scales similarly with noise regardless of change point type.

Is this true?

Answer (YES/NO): NO